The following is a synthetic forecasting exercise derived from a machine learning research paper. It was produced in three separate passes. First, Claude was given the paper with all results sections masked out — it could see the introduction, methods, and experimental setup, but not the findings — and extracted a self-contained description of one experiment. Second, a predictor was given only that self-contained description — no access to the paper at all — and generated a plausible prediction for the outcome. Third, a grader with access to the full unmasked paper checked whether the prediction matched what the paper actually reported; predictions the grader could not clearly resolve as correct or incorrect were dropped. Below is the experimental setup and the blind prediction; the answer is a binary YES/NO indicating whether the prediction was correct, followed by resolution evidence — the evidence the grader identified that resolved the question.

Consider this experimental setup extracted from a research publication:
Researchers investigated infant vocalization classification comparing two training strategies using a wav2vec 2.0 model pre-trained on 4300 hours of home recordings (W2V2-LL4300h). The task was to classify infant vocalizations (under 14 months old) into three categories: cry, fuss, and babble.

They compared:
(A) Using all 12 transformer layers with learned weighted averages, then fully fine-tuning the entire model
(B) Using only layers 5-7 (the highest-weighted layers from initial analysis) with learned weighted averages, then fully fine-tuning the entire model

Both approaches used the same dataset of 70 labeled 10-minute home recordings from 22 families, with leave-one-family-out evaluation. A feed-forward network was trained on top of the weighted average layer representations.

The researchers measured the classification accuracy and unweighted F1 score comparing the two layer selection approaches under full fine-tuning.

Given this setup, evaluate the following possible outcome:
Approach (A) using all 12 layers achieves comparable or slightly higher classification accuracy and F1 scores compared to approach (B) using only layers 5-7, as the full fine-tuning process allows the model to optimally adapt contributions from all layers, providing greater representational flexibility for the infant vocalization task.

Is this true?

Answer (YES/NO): YES